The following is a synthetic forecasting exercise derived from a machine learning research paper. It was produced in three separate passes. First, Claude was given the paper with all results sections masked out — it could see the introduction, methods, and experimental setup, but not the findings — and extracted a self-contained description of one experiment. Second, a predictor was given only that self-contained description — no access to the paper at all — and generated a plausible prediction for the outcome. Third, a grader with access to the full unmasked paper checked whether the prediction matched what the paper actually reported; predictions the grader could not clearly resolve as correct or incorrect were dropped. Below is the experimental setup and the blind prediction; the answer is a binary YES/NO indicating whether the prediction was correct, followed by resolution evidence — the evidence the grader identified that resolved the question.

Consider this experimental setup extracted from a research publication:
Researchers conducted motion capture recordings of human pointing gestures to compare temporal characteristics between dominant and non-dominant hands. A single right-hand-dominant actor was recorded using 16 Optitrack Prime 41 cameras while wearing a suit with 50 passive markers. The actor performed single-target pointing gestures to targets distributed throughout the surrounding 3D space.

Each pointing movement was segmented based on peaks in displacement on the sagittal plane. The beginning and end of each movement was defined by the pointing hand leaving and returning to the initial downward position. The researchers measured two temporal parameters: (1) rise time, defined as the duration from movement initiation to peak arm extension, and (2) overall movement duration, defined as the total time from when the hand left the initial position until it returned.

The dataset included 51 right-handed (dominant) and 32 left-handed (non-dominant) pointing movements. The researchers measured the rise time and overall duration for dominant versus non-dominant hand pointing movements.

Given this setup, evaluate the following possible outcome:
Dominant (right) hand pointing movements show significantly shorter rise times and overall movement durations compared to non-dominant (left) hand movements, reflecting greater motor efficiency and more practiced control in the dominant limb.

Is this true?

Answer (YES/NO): NO